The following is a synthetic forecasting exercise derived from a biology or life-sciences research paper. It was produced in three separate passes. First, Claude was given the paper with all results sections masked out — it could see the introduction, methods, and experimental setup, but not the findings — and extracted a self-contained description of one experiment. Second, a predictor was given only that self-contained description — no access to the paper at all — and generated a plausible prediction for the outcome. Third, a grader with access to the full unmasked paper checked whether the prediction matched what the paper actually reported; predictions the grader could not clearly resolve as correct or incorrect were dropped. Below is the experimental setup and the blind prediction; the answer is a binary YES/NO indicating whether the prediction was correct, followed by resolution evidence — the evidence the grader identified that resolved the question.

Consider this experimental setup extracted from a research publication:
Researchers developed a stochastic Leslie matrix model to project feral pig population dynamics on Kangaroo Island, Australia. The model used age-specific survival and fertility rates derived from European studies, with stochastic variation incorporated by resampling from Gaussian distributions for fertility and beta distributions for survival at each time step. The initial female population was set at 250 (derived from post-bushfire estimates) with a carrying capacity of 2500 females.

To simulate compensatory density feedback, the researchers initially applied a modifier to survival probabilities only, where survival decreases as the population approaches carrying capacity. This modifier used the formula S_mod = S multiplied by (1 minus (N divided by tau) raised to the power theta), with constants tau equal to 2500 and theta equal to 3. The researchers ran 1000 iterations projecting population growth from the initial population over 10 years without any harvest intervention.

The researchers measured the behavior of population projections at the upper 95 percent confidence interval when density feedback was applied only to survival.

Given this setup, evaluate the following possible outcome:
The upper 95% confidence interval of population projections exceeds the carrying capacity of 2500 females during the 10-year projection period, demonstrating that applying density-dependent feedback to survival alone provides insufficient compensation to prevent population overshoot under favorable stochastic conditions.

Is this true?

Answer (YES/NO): YES